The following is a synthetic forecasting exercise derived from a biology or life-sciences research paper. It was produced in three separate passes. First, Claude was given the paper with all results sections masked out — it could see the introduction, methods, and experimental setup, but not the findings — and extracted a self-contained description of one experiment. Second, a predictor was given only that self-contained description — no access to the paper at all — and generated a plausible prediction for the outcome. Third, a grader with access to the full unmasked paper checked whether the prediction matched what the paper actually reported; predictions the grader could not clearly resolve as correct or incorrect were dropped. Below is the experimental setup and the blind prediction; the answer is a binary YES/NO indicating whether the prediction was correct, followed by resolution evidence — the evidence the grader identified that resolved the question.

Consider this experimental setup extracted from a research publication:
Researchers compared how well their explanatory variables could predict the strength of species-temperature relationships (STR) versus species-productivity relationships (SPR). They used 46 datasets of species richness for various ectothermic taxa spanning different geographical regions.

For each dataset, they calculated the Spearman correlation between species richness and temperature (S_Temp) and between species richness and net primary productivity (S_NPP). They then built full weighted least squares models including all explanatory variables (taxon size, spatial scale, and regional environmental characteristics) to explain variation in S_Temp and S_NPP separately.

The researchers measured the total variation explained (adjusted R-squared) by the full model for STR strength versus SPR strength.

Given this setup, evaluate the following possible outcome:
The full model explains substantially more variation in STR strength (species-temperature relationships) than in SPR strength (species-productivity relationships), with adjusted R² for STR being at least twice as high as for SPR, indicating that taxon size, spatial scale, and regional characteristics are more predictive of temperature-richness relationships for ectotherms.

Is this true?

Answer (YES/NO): YES